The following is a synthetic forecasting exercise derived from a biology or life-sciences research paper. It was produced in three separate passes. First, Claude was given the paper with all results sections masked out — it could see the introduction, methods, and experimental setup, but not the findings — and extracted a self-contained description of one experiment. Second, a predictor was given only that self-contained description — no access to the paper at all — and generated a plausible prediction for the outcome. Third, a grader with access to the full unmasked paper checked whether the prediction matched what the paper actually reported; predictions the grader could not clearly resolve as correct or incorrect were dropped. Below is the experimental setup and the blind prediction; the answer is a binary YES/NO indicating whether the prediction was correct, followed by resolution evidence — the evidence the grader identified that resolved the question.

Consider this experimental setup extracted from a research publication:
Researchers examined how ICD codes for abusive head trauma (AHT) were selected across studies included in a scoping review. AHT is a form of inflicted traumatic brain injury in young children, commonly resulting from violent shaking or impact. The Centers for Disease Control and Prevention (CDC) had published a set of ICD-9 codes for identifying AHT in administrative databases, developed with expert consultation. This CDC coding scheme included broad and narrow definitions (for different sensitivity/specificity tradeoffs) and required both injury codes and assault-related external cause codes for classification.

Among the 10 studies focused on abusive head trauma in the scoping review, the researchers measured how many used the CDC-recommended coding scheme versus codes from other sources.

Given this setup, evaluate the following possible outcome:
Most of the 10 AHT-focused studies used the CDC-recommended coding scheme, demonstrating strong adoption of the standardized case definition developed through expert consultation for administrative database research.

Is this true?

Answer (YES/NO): YES